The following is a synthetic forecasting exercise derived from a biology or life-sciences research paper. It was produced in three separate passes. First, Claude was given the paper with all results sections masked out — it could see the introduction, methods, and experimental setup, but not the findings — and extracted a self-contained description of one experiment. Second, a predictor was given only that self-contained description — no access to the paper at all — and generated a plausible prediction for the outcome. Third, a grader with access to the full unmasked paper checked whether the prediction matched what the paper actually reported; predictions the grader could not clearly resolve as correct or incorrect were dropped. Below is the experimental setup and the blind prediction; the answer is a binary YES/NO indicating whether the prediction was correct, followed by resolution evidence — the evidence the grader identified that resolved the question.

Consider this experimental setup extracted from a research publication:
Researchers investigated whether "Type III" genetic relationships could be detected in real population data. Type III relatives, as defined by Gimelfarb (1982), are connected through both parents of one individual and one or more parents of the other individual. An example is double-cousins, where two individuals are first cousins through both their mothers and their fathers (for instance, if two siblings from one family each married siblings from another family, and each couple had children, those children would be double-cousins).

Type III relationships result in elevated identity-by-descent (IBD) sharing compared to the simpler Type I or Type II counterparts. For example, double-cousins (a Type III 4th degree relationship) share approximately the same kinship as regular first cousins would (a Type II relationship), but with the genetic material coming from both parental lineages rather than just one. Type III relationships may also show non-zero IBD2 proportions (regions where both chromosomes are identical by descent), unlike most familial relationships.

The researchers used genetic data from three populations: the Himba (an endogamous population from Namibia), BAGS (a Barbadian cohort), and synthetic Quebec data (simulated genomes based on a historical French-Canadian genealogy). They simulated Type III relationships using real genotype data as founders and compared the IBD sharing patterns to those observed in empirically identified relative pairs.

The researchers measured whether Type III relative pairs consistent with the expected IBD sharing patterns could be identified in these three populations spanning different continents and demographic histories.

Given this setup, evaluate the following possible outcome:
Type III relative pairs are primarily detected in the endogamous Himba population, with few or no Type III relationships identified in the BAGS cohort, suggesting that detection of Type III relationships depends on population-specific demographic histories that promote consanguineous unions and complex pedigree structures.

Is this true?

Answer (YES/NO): NO